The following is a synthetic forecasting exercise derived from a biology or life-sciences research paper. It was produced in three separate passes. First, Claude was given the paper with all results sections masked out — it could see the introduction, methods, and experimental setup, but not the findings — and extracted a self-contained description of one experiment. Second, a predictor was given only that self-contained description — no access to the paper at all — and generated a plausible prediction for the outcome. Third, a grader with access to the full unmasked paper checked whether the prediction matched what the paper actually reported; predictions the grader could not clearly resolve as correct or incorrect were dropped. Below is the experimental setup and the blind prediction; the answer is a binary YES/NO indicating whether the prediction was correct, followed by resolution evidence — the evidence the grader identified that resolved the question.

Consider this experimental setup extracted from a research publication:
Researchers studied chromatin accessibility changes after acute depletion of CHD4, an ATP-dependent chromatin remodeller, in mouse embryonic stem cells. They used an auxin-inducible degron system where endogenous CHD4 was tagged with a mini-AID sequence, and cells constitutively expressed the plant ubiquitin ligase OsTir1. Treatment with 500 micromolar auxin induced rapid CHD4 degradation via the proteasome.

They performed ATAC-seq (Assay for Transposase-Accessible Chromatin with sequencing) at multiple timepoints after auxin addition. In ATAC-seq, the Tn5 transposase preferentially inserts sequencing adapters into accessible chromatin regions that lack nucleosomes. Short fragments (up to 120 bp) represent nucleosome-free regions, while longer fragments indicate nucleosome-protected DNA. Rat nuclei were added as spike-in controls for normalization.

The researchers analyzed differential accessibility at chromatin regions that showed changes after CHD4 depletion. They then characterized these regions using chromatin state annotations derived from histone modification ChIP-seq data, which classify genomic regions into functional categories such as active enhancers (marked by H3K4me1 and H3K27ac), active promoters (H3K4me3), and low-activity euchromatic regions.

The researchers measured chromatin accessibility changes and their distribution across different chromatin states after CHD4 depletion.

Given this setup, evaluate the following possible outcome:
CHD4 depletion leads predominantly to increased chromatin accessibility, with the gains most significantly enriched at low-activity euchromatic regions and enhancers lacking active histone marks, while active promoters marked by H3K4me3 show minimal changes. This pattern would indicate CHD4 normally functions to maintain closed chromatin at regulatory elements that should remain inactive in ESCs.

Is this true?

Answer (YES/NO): NO